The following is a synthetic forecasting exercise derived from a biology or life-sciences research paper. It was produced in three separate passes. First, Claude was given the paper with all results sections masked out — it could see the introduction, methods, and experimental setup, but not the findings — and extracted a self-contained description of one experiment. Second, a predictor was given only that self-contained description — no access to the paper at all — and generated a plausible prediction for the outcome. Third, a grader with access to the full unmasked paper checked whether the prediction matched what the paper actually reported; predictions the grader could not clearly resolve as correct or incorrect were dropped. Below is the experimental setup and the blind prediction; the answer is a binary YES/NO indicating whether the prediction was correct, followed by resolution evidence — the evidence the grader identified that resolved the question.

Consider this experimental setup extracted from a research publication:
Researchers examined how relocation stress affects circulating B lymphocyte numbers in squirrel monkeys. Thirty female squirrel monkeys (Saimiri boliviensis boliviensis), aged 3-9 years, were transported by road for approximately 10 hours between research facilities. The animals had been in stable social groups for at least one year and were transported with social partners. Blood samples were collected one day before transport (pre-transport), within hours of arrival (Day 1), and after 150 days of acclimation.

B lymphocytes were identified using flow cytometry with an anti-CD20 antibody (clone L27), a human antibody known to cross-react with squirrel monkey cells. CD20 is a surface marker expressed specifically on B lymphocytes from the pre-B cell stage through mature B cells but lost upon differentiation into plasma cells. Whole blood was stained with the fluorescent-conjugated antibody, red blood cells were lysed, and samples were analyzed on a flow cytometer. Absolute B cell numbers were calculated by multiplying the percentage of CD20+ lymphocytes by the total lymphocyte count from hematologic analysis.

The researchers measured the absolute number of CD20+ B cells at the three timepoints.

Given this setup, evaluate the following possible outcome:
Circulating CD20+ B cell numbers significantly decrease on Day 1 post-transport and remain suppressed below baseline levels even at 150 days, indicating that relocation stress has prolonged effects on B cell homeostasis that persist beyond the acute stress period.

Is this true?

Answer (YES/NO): NO